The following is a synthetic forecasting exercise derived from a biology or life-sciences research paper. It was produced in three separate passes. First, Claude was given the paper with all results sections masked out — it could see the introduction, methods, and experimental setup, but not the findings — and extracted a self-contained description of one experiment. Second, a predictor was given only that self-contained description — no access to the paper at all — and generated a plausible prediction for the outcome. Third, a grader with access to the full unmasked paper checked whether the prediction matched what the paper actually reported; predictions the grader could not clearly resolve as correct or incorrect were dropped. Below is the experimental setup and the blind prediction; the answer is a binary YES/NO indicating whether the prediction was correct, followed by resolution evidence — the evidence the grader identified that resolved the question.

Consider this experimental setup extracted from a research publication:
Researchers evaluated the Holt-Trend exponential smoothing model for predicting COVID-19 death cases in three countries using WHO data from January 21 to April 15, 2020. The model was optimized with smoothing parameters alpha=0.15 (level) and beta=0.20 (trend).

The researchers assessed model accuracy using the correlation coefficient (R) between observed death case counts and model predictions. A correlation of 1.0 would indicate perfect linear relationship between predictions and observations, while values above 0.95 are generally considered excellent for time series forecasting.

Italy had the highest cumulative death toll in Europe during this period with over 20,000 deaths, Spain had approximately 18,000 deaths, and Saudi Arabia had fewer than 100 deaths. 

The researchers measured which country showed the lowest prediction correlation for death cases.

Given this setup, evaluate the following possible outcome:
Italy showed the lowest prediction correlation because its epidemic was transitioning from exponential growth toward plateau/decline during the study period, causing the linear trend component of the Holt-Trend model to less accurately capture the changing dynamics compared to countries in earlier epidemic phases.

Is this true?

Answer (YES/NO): NO